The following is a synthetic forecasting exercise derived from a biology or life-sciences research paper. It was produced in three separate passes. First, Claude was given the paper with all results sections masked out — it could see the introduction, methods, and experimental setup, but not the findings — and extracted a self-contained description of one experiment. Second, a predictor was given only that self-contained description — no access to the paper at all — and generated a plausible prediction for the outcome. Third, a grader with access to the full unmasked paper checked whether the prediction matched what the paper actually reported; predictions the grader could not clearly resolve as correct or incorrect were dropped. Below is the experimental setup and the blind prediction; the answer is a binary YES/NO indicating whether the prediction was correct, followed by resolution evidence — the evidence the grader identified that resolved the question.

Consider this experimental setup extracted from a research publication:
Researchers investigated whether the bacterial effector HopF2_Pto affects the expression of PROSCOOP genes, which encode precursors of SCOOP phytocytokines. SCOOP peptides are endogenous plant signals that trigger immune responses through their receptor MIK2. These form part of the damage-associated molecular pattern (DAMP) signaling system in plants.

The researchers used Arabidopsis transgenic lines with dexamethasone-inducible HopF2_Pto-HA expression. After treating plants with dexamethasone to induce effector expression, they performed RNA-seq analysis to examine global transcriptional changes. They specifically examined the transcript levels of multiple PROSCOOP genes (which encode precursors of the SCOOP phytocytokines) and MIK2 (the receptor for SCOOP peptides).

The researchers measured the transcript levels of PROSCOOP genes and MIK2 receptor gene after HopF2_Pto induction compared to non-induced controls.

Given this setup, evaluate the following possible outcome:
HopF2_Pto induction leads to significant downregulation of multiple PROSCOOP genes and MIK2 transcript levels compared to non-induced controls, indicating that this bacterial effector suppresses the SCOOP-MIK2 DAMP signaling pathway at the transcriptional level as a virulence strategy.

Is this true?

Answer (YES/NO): YES